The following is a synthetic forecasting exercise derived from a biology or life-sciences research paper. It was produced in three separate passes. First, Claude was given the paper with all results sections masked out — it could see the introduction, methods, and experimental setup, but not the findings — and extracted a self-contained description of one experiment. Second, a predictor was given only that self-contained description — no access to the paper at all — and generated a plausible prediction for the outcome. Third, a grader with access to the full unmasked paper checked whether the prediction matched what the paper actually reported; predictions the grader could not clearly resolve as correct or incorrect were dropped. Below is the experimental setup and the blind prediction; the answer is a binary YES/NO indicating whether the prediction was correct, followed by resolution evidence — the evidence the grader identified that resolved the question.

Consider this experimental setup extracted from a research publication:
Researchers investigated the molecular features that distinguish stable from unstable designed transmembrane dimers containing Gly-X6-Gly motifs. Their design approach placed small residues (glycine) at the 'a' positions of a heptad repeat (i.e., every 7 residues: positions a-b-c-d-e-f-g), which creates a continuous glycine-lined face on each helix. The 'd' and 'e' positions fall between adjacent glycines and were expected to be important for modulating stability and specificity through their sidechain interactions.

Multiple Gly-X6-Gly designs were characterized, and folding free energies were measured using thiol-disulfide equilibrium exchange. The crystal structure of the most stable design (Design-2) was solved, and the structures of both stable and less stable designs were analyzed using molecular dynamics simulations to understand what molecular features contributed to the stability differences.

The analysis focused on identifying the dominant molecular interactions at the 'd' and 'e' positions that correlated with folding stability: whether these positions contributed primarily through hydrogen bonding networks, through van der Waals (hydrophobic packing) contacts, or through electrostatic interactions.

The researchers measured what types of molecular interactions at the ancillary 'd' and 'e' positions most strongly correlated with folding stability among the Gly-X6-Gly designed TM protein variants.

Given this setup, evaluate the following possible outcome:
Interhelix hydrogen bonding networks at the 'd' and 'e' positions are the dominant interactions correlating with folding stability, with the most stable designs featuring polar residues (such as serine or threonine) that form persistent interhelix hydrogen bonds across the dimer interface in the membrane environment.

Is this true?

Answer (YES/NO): NO